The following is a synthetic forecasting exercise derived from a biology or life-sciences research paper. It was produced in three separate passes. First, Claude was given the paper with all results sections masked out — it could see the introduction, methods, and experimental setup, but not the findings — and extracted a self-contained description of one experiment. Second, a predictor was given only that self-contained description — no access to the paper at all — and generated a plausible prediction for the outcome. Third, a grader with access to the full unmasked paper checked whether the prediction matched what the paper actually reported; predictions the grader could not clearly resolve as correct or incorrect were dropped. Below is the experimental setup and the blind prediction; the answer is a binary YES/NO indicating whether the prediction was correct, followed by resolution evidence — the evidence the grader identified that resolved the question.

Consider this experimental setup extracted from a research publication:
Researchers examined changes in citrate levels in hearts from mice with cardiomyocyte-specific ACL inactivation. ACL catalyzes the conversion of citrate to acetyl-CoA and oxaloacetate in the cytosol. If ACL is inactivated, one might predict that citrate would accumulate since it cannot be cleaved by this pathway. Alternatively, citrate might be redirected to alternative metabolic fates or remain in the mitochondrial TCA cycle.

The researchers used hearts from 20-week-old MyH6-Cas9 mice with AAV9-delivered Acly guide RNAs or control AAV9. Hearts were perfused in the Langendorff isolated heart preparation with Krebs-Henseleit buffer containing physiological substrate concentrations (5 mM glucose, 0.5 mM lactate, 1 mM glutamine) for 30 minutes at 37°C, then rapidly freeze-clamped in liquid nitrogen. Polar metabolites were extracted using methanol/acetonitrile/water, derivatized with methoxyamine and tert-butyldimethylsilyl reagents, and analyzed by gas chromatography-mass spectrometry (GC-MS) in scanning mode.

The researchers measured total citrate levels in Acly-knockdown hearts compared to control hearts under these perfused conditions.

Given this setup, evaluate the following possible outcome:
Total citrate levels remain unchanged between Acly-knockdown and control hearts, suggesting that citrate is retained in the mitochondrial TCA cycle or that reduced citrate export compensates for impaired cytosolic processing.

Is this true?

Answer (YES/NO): NO